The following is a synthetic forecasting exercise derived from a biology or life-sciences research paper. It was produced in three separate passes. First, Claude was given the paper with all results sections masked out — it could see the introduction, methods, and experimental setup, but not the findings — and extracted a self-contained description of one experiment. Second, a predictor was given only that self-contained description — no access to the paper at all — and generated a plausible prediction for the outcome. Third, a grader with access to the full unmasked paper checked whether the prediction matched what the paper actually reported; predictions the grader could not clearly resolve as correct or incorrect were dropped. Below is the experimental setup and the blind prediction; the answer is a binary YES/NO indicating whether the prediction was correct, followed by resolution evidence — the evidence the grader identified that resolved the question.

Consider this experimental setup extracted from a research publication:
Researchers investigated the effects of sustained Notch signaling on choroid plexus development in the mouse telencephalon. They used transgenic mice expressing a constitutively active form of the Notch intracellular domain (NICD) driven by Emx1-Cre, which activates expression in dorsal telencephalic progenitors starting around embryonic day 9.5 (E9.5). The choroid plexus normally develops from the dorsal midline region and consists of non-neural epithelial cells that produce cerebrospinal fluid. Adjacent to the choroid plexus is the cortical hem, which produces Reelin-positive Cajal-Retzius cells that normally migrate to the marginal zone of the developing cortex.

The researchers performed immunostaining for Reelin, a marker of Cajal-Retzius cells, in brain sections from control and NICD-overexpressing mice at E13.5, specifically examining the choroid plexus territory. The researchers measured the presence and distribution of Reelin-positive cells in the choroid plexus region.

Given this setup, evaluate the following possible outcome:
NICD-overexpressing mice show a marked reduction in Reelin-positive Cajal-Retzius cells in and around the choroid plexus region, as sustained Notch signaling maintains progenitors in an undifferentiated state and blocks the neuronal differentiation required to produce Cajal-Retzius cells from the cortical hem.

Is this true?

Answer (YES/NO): NO